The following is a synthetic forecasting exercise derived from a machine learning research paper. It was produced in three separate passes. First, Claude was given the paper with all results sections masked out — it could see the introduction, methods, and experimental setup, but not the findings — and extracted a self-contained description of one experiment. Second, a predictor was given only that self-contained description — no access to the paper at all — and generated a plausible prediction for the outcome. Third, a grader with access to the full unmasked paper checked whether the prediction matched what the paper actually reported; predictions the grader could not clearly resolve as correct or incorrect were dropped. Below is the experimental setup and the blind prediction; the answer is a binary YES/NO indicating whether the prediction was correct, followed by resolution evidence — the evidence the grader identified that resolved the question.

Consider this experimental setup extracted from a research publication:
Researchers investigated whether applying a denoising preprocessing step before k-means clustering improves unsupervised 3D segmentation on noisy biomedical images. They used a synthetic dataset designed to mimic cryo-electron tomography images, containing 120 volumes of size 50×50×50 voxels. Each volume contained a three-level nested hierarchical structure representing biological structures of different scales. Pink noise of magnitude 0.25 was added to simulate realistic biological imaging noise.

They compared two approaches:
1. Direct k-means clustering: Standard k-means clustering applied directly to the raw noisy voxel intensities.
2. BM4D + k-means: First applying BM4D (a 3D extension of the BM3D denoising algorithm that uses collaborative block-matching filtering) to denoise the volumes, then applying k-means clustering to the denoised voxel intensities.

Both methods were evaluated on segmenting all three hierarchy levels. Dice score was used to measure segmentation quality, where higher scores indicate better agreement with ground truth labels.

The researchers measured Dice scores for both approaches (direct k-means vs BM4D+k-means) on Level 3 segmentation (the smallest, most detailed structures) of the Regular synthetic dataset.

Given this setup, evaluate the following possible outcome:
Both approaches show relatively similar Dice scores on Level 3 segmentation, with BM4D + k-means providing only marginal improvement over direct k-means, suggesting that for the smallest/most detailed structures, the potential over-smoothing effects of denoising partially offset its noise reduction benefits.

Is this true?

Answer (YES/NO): NO